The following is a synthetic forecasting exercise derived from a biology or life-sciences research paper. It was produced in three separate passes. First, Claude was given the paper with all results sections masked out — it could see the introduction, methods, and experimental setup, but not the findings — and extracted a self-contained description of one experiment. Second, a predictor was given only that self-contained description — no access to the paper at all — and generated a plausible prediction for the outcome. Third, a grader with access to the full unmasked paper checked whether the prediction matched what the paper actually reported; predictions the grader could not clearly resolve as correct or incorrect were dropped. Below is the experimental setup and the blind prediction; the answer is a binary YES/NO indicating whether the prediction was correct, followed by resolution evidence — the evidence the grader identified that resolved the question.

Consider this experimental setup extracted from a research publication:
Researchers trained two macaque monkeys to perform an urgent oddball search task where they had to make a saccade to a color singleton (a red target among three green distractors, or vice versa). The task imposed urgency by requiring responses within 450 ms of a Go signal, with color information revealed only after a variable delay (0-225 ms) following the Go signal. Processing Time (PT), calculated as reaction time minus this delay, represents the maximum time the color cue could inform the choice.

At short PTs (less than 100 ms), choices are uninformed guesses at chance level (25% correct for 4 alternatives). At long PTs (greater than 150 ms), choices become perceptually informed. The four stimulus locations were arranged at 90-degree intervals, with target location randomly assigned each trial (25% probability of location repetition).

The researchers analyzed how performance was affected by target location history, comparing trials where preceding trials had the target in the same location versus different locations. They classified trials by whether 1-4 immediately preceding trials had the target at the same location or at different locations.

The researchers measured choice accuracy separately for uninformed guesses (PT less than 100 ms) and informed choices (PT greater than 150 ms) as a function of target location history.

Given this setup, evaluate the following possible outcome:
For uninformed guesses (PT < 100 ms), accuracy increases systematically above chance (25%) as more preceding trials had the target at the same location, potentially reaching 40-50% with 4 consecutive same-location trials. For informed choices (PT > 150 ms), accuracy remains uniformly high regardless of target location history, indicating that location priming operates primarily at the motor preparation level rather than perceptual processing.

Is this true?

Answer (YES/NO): NO